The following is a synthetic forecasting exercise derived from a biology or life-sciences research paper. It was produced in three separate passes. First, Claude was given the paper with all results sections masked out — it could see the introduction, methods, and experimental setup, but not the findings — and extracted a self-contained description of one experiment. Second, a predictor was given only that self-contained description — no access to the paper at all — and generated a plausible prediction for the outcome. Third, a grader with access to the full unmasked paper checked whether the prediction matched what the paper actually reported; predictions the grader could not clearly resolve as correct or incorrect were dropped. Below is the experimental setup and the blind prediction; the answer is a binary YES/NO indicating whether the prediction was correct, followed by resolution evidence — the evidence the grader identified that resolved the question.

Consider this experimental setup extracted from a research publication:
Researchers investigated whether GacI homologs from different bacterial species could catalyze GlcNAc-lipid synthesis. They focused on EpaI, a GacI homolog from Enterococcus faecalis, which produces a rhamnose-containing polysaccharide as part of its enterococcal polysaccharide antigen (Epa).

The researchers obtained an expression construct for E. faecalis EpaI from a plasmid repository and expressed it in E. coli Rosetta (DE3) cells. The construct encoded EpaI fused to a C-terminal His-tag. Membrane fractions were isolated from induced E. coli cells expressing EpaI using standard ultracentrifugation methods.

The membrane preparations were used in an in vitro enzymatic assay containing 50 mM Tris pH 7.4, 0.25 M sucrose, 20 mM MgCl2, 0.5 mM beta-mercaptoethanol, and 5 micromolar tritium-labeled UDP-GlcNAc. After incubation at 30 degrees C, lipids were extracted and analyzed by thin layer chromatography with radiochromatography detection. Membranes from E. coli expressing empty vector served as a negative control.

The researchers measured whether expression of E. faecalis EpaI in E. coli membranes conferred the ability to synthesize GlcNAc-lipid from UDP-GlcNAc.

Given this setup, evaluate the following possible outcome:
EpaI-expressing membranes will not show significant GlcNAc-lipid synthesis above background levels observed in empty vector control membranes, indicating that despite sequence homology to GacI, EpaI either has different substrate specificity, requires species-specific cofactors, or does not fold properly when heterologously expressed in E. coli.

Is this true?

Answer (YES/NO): NO